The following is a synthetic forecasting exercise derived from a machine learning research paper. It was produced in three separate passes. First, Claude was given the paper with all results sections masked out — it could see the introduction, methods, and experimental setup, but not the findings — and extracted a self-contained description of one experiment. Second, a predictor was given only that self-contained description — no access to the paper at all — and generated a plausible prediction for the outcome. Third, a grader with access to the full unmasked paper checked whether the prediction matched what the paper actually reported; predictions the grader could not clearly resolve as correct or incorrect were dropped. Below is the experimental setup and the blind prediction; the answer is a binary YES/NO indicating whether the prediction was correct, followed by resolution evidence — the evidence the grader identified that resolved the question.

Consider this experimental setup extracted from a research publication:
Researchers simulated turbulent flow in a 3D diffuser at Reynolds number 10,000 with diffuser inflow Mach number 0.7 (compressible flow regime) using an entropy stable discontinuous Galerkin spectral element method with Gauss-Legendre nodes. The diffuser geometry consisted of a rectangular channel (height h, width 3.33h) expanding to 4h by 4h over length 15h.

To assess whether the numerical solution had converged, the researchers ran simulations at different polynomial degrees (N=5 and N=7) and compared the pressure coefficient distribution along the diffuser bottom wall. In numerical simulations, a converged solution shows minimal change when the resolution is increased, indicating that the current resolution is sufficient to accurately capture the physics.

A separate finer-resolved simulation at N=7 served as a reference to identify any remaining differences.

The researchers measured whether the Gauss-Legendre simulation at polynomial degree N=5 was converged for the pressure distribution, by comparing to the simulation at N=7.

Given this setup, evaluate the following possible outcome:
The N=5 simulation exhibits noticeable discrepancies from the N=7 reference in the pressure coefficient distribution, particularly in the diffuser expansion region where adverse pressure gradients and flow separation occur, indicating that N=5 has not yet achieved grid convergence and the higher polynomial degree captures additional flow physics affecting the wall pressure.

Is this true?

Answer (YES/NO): NO